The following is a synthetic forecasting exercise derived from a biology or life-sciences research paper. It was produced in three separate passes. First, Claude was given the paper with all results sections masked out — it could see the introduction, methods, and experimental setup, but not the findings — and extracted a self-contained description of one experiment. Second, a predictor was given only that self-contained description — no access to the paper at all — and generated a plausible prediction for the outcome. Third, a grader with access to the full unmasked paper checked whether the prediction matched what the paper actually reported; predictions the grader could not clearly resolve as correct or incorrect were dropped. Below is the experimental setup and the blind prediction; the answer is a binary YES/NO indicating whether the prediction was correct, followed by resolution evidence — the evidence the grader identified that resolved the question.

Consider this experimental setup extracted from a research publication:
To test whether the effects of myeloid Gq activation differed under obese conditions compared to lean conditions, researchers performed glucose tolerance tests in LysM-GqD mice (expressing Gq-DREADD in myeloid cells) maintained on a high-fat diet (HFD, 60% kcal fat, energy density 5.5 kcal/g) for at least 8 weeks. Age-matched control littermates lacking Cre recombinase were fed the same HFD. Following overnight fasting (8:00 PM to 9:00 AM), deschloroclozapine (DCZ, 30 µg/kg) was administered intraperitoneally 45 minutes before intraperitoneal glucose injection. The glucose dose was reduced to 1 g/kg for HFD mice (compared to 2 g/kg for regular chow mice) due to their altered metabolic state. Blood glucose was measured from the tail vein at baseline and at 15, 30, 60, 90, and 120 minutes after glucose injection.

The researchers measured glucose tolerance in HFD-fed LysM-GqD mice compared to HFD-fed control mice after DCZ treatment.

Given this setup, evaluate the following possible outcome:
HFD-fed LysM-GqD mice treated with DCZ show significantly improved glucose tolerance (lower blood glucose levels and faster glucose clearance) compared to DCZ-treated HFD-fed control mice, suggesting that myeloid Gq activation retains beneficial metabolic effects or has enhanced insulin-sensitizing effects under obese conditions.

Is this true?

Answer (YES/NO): NO